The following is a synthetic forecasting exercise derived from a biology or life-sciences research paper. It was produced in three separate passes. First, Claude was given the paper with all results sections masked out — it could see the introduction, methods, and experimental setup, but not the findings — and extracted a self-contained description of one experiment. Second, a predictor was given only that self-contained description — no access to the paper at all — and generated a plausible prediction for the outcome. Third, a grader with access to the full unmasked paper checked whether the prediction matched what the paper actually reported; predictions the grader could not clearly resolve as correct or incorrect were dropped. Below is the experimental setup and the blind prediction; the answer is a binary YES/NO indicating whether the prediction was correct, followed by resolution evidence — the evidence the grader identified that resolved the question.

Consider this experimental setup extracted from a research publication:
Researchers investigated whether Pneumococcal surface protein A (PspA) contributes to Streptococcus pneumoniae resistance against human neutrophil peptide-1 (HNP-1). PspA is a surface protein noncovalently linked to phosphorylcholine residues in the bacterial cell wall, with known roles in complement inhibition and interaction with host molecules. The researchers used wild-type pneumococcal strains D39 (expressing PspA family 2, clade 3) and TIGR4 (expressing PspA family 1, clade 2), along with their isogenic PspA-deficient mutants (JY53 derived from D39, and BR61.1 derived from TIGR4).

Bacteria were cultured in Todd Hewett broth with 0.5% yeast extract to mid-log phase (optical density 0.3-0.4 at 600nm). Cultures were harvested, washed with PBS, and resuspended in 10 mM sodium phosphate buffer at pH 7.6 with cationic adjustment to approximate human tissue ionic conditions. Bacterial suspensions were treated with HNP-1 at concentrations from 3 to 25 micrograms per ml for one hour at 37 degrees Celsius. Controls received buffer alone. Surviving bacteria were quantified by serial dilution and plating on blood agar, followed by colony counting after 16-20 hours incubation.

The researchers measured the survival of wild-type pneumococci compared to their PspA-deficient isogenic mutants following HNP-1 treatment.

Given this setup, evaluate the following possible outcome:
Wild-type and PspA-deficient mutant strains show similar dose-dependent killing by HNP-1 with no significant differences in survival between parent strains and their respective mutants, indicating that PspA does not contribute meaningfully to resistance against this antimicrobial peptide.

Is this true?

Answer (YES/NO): NO